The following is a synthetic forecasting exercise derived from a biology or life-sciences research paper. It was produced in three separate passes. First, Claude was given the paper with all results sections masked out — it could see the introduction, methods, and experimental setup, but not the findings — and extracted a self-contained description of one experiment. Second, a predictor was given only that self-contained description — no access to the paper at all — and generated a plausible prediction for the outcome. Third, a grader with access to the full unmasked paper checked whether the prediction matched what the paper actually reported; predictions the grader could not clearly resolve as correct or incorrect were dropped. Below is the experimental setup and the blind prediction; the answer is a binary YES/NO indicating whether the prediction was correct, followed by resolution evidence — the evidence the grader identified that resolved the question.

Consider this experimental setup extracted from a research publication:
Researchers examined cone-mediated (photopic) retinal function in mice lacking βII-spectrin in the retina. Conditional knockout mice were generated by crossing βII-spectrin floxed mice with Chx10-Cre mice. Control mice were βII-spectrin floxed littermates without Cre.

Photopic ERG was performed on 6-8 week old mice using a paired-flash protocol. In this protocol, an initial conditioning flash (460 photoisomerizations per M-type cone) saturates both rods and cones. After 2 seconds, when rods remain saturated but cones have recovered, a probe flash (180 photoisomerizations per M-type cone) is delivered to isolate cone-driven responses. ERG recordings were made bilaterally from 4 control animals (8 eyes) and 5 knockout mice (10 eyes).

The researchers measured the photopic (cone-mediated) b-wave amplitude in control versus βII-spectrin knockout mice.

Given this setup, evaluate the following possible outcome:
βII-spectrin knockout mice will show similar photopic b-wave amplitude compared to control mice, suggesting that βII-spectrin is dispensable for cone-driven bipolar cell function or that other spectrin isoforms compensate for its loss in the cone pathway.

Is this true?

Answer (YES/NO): YES